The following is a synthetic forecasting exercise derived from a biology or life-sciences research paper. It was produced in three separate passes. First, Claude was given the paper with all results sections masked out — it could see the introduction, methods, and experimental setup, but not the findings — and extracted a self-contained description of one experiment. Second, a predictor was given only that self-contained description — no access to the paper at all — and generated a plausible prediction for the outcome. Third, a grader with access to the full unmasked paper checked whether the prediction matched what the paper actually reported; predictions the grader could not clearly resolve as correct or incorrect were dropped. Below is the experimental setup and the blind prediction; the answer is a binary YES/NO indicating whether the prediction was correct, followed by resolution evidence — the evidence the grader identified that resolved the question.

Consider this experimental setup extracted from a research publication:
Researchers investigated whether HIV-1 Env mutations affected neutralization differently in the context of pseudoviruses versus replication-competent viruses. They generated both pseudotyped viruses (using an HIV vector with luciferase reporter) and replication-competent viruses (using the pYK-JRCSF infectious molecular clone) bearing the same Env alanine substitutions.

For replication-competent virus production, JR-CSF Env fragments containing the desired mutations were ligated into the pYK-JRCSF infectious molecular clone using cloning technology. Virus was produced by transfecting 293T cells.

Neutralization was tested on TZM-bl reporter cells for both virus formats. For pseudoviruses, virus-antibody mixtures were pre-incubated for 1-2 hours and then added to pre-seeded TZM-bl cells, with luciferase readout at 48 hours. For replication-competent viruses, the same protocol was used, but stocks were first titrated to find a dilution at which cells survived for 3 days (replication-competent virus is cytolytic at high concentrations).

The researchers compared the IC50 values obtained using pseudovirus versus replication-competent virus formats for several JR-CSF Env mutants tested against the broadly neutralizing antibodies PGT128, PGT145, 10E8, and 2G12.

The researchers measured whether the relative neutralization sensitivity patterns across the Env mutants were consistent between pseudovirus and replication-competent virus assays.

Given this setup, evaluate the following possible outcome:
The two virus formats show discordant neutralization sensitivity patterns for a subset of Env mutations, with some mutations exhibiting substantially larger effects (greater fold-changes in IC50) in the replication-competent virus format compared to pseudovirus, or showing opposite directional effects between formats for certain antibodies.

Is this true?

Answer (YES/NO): NO